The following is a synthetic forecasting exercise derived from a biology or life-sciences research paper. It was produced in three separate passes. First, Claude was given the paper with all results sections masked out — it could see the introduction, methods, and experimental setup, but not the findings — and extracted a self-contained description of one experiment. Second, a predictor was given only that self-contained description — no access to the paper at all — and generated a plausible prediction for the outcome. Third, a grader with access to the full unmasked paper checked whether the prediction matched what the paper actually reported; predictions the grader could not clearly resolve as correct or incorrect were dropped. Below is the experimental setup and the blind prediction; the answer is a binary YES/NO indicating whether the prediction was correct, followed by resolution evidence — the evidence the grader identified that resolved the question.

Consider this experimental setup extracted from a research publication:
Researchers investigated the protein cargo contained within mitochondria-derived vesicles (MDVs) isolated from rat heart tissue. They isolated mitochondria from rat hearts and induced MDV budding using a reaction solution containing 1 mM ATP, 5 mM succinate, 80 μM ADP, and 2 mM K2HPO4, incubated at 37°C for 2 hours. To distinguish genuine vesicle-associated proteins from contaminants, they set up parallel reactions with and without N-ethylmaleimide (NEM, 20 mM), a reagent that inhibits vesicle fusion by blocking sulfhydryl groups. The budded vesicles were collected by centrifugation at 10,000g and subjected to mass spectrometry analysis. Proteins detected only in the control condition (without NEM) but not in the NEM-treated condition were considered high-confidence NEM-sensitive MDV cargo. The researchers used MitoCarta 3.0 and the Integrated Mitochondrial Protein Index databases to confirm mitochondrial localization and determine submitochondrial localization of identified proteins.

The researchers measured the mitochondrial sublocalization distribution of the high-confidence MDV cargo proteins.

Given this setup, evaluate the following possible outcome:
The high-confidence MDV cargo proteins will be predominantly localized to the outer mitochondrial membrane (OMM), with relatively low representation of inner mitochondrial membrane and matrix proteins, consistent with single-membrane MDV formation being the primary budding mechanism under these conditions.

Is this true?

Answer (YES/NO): NO